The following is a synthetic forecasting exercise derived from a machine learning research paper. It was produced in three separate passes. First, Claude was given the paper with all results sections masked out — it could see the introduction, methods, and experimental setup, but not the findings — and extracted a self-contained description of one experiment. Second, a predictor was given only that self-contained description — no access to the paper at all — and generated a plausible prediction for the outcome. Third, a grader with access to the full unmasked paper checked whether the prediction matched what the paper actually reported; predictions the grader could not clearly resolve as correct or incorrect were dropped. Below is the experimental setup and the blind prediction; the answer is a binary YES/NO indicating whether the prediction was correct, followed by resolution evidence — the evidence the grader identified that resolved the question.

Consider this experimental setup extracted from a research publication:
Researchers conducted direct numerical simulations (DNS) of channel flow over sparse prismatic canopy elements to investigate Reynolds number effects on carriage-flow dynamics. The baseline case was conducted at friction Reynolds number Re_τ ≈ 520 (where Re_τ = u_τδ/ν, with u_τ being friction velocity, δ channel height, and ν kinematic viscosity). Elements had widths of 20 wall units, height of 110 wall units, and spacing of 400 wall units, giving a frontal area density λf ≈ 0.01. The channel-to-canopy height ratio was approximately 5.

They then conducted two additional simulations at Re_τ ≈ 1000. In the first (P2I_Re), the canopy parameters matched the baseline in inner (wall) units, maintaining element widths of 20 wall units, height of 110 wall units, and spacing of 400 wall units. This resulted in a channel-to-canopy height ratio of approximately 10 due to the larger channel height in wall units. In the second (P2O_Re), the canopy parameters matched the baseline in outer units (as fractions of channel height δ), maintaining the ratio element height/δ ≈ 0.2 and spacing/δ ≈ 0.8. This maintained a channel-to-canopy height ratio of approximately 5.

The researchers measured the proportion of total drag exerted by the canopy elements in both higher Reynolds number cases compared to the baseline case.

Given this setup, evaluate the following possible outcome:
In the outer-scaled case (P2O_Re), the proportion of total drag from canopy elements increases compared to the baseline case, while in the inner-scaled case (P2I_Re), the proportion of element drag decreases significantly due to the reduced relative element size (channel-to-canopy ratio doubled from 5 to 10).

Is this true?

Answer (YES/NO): NO